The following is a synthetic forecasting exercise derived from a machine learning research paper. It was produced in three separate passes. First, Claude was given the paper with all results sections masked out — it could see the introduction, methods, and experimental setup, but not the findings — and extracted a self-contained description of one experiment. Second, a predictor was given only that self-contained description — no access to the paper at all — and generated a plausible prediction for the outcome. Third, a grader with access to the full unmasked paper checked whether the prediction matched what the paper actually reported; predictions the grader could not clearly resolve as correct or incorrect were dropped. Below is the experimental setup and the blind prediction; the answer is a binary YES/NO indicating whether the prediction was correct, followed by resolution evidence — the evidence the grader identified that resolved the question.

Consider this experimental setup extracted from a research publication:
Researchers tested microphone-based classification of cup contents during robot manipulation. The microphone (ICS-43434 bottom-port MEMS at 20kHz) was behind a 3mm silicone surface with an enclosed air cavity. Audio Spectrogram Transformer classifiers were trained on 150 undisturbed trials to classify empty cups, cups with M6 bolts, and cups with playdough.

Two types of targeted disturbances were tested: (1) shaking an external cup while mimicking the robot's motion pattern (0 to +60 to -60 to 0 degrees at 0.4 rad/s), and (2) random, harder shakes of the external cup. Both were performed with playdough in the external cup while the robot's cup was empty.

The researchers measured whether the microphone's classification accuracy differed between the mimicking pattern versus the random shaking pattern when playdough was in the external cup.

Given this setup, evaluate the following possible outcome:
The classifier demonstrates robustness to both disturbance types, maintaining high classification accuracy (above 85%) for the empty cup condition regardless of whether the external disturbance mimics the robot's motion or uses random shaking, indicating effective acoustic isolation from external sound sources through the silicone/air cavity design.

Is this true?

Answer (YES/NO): NO